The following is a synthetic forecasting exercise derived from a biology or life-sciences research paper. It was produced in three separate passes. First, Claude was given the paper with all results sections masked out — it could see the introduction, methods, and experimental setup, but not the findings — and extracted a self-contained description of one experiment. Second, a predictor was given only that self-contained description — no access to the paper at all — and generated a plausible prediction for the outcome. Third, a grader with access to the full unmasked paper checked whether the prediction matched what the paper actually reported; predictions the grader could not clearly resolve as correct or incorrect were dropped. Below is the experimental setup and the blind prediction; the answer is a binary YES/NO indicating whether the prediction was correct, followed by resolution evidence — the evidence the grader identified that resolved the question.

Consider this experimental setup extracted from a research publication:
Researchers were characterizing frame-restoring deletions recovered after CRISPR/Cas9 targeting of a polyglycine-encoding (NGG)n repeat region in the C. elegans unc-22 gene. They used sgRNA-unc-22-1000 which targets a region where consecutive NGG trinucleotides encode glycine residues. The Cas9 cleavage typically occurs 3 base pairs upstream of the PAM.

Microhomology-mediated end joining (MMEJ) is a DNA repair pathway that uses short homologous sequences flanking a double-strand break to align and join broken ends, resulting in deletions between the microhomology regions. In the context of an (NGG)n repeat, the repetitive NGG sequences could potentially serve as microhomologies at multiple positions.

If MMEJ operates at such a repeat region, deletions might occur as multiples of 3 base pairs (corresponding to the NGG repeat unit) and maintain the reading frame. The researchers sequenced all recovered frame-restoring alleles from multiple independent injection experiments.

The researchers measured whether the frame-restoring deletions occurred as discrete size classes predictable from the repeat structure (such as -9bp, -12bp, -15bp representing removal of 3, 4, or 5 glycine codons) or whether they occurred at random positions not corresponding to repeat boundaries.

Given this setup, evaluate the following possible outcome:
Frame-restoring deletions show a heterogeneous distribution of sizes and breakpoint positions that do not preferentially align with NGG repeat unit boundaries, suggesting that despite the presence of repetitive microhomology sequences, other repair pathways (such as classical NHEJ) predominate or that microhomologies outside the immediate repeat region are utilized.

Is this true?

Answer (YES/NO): NO